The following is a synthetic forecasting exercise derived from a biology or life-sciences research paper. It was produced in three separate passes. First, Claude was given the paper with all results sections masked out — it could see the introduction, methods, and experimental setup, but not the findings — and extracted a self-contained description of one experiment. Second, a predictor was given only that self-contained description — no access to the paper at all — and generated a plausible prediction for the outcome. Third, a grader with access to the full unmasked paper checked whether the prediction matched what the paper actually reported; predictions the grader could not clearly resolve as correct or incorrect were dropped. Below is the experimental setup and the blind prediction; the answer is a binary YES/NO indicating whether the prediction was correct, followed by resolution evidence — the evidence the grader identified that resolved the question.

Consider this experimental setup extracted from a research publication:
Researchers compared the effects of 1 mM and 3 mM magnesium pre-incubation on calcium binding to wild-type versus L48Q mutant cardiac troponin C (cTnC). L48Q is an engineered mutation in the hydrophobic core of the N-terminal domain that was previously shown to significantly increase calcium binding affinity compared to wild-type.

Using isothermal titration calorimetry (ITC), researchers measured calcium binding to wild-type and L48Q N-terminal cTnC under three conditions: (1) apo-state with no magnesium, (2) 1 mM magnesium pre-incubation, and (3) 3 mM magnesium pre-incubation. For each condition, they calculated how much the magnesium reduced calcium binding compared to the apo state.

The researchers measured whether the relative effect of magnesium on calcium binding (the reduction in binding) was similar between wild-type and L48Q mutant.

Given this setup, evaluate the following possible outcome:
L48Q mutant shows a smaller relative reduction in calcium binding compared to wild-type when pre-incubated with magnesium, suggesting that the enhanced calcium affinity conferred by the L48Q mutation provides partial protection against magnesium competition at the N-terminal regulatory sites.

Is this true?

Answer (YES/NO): NO